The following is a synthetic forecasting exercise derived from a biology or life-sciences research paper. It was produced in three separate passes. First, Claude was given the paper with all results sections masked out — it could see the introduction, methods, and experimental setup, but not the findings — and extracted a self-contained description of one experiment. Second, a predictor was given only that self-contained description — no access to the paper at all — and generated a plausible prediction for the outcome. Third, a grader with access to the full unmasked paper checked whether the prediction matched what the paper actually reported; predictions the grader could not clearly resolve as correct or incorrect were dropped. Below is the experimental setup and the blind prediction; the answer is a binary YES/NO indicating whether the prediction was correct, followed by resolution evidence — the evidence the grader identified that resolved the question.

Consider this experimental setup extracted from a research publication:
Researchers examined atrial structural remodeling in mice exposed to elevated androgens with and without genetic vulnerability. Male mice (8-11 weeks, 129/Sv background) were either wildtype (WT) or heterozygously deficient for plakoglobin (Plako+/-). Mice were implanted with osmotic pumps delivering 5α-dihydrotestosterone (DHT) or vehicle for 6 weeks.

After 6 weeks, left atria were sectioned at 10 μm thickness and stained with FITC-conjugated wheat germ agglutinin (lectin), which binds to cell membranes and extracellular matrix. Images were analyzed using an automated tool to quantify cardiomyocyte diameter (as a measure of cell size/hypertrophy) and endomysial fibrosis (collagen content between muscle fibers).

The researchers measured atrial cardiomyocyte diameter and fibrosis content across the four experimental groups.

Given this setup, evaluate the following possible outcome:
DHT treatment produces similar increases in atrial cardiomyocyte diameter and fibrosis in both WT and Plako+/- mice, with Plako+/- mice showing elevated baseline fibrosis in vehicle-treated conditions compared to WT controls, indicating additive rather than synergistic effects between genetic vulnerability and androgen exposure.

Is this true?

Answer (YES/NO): NO